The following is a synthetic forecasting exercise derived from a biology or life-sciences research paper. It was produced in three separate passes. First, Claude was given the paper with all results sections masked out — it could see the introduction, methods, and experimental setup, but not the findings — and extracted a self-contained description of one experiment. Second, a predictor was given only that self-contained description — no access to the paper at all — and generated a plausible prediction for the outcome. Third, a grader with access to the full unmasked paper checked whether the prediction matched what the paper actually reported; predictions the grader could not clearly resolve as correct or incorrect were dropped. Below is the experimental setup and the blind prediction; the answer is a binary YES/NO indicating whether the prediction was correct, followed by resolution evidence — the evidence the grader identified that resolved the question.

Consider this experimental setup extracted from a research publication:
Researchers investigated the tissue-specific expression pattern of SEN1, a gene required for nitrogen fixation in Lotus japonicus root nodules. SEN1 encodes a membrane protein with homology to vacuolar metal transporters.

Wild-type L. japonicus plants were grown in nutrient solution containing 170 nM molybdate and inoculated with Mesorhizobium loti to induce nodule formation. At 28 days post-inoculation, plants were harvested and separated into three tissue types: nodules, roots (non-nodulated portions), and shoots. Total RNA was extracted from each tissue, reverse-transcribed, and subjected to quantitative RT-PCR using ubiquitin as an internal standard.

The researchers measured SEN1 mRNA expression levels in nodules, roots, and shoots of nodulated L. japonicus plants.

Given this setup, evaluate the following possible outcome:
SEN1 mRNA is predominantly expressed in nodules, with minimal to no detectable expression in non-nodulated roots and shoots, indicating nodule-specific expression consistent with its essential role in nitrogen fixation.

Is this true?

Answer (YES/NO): YES